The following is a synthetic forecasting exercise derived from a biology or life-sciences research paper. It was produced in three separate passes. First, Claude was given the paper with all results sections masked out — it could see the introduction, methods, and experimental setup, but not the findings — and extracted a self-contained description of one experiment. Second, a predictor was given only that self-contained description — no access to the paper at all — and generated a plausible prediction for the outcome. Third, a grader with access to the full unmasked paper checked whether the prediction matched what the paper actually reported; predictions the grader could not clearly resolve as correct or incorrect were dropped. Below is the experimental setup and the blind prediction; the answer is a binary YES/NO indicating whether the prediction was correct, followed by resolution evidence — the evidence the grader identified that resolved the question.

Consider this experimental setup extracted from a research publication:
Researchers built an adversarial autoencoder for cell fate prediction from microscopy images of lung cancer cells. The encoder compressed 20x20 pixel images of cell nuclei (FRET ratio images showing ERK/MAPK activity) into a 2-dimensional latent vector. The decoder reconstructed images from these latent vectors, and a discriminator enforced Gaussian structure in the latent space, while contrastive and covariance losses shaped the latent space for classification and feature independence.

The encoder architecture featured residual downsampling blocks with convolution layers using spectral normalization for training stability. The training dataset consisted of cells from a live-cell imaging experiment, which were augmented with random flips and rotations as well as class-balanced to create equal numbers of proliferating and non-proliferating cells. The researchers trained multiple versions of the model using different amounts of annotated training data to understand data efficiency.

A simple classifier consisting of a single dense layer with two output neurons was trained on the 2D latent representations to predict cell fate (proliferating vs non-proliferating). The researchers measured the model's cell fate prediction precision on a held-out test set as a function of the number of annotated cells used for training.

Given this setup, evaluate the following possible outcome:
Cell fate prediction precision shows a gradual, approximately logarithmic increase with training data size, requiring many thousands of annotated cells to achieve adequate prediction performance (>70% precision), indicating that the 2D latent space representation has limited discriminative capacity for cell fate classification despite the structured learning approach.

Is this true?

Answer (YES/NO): NO